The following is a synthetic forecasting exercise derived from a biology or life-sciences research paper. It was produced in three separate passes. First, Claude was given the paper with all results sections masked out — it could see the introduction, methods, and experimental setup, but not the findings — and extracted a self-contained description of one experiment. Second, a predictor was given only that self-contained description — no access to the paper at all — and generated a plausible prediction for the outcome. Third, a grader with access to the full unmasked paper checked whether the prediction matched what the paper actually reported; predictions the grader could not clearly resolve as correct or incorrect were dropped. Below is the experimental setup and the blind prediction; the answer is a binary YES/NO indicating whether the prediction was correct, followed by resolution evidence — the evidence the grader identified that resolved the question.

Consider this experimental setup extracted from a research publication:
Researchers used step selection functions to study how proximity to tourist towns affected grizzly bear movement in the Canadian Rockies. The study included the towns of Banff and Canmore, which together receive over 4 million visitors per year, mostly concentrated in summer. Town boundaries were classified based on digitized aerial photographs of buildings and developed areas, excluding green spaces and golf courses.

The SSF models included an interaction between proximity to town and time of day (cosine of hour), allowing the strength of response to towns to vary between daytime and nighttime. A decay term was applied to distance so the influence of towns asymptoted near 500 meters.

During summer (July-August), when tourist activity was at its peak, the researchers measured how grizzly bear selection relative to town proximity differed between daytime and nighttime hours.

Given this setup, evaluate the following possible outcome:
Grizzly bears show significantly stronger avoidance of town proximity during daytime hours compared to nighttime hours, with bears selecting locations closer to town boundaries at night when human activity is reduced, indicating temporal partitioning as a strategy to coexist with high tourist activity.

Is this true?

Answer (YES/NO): NO